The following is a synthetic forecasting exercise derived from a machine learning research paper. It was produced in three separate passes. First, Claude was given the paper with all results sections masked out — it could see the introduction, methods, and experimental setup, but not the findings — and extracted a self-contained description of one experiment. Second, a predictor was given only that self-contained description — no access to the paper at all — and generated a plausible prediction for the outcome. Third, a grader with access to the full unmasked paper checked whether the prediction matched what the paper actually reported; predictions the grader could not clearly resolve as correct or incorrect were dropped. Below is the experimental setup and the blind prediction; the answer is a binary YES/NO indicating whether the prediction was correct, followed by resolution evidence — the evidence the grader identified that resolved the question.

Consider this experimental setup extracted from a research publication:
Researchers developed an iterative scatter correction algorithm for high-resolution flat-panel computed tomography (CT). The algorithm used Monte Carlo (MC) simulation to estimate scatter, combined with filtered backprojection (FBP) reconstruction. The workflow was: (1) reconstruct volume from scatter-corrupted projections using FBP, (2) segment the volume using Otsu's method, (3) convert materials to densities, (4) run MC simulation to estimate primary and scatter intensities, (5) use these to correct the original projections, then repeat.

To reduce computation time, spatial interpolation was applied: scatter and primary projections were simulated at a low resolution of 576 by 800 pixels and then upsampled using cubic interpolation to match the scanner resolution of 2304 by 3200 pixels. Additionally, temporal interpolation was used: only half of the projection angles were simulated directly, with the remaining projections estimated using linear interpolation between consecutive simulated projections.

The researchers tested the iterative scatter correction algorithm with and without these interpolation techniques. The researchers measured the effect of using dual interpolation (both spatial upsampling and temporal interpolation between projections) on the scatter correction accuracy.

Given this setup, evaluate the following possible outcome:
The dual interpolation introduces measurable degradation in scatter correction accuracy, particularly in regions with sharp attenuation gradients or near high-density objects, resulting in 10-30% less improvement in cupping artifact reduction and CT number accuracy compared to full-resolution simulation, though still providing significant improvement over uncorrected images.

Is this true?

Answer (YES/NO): NO